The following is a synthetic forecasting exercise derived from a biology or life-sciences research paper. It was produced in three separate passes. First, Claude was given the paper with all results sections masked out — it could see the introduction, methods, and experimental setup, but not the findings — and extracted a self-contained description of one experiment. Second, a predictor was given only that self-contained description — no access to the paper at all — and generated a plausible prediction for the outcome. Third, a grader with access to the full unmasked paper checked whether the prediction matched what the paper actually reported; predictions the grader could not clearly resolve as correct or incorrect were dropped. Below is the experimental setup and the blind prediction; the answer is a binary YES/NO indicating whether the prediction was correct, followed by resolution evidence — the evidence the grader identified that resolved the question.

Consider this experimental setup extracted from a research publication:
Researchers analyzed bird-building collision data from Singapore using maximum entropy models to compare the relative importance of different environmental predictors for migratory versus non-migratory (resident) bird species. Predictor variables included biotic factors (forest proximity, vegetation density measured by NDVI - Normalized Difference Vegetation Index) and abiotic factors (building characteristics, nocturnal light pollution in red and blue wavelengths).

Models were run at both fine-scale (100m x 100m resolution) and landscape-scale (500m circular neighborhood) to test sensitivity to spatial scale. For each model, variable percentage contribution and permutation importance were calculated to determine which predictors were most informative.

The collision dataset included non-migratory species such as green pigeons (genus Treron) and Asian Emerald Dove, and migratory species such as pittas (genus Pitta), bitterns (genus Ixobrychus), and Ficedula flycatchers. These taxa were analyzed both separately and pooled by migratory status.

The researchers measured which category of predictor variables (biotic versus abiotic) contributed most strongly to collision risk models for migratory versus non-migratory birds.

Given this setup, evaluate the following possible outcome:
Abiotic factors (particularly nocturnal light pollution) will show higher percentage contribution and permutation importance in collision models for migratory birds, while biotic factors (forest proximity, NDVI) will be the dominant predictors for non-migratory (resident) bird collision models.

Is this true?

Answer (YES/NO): YES